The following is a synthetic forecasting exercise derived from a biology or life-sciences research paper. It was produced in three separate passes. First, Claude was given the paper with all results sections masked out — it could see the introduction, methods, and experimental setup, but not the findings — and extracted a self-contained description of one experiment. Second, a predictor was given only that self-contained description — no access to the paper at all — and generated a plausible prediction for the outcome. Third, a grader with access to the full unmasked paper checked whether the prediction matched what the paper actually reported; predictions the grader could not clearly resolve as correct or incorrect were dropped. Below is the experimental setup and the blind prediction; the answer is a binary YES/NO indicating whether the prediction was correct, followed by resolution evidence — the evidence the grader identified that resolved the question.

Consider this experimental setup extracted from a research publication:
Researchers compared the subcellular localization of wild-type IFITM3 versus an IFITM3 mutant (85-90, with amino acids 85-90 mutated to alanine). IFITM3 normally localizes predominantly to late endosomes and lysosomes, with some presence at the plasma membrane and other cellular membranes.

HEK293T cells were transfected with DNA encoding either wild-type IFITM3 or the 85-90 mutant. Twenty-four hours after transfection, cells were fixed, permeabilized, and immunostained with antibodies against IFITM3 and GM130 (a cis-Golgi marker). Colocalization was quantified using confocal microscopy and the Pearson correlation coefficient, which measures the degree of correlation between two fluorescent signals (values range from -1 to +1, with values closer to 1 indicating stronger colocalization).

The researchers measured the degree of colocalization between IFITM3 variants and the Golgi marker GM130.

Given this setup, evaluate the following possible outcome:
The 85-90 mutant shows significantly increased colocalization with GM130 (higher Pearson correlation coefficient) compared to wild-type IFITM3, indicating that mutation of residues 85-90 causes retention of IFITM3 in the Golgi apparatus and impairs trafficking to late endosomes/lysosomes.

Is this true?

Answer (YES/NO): YES